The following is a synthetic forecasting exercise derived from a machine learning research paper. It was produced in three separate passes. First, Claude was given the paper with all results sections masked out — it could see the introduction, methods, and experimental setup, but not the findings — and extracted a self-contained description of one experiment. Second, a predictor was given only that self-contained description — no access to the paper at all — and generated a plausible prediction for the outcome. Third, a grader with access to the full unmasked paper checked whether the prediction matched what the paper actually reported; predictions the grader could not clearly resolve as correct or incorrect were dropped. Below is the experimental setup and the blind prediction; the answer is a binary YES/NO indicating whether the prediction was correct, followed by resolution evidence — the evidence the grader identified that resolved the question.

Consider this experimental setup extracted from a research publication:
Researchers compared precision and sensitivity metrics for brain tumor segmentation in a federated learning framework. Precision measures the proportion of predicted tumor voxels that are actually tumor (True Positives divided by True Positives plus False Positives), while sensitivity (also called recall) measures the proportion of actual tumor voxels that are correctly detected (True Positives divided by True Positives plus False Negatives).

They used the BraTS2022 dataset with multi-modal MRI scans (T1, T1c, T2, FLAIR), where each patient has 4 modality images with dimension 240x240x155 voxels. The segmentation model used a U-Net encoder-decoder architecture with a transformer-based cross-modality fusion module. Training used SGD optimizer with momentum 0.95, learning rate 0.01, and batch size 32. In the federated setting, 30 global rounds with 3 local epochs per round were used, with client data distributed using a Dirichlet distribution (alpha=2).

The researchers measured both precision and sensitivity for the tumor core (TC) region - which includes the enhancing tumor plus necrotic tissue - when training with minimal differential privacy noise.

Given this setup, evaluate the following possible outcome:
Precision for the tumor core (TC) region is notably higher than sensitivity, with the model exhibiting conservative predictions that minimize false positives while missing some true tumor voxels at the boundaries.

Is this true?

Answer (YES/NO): NO